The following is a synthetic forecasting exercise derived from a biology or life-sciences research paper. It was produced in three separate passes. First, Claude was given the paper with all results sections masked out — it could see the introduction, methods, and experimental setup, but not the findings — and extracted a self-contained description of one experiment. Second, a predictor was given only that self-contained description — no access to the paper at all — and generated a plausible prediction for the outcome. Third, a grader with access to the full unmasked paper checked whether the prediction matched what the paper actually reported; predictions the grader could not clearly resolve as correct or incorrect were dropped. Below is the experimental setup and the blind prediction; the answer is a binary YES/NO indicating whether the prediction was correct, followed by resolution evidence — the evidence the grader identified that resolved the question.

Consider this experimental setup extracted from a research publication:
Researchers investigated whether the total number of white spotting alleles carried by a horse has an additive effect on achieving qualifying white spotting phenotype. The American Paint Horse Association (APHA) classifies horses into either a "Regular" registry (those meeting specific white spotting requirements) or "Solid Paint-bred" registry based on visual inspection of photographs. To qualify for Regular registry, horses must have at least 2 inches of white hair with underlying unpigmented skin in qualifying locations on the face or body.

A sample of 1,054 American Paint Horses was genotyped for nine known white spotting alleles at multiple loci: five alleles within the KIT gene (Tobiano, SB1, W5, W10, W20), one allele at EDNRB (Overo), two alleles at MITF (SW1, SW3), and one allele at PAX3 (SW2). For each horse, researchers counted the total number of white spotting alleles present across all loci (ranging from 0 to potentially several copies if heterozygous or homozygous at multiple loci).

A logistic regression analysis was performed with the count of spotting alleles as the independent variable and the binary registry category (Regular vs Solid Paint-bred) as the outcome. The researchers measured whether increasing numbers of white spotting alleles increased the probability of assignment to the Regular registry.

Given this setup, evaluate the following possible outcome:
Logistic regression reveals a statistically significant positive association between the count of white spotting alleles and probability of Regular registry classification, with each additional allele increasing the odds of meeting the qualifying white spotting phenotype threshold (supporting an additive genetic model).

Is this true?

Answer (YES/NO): YES